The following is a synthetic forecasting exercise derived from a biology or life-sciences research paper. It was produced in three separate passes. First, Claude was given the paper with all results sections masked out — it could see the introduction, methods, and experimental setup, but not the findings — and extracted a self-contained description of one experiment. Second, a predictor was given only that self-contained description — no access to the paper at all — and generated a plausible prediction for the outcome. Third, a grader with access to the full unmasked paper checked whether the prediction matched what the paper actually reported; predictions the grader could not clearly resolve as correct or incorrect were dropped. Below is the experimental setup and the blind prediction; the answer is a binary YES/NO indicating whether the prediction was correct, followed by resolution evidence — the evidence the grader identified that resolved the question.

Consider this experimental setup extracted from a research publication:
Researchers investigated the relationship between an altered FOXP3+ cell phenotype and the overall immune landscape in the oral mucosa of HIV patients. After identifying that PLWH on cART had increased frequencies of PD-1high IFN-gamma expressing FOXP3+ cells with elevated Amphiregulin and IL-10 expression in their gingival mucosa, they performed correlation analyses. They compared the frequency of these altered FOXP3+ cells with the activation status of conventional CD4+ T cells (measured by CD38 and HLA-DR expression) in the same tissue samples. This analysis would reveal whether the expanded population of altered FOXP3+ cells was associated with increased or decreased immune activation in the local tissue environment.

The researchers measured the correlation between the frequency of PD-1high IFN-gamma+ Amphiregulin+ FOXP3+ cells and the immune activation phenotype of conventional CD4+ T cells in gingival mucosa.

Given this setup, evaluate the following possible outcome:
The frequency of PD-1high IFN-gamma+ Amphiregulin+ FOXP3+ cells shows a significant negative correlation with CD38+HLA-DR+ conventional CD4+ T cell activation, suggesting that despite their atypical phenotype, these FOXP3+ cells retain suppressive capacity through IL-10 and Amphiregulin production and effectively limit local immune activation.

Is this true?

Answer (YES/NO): NO